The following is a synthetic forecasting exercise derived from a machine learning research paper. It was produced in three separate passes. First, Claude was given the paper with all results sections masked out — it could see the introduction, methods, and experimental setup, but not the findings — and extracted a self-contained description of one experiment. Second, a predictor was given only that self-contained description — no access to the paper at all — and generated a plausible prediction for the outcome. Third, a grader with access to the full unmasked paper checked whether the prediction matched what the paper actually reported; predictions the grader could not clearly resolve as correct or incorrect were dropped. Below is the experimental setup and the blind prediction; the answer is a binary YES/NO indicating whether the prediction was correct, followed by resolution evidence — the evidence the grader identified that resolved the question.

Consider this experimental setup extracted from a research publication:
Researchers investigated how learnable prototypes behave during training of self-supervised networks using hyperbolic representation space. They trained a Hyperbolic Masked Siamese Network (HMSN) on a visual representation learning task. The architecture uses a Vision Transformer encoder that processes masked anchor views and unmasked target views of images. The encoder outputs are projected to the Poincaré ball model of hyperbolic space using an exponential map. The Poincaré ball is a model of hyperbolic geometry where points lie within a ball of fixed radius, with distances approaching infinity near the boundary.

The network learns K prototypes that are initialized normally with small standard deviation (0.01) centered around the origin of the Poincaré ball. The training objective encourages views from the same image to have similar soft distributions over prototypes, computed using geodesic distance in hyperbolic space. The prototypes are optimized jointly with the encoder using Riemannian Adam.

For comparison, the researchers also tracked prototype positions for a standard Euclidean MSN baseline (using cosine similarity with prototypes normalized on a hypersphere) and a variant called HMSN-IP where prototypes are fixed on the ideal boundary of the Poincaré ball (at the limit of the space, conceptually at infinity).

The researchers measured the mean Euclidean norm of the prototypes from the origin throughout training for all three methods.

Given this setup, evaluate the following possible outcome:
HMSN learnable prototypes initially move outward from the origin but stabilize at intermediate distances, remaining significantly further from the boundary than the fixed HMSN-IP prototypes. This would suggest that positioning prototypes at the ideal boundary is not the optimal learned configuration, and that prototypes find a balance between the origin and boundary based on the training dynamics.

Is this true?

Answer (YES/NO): NO